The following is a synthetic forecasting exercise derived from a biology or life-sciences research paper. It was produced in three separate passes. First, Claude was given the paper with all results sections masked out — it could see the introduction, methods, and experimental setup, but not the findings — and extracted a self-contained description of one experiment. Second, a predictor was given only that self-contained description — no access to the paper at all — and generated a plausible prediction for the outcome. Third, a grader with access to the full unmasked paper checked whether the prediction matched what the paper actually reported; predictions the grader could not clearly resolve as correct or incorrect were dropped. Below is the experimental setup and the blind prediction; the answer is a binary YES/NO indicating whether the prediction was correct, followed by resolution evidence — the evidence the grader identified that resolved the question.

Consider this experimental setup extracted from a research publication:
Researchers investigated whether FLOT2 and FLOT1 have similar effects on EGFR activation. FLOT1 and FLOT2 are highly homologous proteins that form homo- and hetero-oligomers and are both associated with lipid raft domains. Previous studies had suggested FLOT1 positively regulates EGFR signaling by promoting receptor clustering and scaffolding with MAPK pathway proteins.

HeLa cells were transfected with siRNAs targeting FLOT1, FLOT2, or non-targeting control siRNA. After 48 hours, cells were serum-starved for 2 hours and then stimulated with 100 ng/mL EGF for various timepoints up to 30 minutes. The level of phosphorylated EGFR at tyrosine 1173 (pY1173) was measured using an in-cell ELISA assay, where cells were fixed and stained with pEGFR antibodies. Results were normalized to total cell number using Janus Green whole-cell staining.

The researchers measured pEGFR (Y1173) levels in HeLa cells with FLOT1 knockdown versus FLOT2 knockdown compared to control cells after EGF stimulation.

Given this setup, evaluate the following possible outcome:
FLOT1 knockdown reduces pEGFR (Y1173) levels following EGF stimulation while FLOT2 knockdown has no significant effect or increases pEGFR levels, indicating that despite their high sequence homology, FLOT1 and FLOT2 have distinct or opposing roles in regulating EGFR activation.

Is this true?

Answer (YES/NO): NO